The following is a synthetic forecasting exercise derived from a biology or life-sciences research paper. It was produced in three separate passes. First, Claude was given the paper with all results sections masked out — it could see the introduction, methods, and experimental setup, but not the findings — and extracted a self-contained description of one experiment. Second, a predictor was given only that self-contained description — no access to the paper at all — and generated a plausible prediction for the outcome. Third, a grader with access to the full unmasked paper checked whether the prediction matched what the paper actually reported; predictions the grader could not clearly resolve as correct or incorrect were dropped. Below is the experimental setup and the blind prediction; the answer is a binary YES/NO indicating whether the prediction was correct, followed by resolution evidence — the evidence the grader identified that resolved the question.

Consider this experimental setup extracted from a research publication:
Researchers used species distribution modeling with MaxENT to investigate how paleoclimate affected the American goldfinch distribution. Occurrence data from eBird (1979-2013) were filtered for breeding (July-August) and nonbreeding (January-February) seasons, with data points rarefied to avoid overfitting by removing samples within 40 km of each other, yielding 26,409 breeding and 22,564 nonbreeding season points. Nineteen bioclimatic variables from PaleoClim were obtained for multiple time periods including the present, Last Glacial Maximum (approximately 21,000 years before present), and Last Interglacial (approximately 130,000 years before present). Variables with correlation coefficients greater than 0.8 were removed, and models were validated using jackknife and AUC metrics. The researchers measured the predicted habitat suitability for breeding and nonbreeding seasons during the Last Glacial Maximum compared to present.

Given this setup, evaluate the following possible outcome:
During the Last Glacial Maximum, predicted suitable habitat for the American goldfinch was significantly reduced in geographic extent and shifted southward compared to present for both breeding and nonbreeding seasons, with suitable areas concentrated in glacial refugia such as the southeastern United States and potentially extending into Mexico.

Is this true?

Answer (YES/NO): NO